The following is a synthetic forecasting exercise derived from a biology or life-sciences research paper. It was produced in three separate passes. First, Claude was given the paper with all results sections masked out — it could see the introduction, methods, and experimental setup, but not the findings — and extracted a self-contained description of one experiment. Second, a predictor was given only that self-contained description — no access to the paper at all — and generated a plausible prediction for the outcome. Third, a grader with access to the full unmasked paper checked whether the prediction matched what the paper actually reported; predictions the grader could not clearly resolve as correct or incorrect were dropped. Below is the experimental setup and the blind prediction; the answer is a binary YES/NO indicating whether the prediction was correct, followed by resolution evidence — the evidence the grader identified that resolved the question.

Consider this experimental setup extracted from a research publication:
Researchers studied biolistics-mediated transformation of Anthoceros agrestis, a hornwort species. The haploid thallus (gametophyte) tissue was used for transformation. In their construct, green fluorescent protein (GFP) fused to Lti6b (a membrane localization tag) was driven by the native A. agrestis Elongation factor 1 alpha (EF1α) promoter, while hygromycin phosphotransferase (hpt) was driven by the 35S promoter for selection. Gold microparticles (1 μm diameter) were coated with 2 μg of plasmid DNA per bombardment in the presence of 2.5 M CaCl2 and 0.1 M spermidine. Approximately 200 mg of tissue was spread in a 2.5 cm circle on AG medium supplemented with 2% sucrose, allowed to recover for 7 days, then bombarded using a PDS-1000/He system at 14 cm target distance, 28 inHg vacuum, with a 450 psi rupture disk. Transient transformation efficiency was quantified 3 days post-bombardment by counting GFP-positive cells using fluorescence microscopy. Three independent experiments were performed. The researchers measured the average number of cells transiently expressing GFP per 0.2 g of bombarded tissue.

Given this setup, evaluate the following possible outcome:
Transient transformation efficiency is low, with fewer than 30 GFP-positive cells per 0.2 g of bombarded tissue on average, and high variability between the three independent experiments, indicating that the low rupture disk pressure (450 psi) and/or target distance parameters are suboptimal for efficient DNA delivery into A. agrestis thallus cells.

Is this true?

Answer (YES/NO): NO